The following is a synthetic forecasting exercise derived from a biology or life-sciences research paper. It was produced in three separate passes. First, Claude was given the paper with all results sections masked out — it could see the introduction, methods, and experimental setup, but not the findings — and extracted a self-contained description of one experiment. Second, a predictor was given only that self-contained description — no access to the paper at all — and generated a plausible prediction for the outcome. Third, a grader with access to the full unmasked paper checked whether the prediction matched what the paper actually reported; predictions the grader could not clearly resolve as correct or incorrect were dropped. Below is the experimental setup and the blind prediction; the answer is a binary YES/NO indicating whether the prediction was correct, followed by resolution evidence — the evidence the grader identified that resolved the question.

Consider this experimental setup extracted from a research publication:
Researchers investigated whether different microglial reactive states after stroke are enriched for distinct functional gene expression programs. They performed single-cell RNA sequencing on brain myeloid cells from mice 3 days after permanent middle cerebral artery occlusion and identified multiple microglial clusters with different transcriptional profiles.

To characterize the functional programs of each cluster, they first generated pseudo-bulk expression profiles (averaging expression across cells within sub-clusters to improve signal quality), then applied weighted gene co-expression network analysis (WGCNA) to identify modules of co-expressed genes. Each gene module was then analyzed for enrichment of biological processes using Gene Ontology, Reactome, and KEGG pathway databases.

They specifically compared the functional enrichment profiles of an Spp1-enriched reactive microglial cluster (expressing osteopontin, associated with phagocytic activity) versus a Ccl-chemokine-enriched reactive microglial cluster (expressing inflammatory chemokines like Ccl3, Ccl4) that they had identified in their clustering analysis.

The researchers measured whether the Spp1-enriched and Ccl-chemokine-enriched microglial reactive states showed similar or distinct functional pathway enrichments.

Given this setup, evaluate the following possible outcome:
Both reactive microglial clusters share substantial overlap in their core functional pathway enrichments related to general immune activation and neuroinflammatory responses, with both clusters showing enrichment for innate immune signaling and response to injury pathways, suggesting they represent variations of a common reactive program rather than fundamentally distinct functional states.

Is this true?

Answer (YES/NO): NO